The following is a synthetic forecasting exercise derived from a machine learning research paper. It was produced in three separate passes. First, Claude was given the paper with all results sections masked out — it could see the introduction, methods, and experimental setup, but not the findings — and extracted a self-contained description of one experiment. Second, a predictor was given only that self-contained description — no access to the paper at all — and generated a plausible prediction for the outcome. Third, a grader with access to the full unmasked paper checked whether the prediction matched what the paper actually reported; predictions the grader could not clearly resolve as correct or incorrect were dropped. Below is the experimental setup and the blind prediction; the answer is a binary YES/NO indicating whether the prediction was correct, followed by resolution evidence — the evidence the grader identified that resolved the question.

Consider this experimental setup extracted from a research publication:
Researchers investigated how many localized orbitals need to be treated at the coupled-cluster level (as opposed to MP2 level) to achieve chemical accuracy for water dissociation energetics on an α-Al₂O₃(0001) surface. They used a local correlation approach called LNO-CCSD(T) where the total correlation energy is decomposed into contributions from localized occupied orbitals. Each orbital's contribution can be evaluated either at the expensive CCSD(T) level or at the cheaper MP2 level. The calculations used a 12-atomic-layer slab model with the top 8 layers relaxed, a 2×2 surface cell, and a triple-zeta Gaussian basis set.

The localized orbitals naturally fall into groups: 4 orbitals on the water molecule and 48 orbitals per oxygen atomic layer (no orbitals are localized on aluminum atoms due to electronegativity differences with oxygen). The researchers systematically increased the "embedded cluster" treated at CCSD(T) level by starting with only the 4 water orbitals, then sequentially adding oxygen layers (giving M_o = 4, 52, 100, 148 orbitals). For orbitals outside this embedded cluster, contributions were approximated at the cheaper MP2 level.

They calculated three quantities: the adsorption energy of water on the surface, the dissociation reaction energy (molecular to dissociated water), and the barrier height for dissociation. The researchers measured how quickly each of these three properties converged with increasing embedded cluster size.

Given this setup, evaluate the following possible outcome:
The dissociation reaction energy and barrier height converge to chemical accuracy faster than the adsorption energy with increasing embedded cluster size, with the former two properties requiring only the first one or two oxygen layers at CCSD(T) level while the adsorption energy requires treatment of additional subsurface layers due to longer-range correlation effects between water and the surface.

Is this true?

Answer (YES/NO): NO